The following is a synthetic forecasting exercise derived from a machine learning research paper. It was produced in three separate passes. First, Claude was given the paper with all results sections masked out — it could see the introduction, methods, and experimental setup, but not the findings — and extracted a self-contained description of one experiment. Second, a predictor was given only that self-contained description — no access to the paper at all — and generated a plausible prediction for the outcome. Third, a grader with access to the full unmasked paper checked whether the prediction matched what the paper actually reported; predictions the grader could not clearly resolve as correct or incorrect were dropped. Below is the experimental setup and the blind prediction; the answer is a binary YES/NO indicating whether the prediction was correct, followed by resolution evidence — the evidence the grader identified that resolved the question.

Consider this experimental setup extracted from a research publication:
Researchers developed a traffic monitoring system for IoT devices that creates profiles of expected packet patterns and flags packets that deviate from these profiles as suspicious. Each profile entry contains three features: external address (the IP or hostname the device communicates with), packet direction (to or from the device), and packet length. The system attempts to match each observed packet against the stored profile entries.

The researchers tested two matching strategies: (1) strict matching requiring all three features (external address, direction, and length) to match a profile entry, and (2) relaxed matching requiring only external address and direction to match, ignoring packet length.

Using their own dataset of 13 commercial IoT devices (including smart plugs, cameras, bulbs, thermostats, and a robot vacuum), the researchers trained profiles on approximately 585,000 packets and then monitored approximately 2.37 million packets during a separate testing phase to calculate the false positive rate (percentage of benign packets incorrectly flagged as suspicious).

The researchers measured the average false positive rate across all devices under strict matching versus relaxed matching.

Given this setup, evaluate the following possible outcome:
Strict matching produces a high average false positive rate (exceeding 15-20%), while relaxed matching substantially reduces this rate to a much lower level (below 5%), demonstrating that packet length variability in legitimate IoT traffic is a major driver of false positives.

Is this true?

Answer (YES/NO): NO